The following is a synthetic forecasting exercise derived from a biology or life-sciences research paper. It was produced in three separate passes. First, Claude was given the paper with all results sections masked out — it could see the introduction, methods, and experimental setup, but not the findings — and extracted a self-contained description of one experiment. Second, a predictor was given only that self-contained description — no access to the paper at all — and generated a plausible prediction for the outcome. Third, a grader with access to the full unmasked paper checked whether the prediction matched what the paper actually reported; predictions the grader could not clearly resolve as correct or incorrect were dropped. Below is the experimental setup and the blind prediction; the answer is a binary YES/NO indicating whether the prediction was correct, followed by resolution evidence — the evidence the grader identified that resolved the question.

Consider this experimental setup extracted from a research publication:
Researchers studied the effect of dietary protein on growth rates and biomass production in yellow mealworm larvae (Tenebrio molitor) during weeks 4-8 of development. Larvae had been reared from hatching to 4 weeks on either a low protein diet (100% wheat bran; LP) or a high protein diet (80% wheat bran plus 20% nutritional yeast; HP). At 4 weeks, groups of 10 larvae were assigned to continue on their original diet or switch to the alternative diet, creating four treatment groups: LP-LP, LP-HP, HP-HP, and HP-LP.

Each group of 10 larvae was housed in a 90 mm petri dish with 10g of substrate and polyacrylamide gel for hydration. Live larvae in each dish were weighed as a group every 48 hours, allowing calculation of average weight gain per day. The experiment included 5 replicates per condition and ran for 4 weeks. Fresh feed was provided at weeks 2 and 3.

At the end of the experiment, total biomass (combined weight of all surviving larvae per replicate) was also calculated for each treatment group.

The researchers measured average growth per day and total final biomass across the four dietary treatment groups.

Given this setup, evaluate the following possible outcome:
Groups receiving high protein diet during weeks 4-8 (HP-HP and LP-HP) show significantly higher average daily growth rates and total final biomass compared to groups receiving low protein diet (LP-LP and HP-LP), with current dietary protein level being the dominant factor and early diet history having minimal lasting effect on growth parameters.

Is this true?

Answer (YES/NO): NO